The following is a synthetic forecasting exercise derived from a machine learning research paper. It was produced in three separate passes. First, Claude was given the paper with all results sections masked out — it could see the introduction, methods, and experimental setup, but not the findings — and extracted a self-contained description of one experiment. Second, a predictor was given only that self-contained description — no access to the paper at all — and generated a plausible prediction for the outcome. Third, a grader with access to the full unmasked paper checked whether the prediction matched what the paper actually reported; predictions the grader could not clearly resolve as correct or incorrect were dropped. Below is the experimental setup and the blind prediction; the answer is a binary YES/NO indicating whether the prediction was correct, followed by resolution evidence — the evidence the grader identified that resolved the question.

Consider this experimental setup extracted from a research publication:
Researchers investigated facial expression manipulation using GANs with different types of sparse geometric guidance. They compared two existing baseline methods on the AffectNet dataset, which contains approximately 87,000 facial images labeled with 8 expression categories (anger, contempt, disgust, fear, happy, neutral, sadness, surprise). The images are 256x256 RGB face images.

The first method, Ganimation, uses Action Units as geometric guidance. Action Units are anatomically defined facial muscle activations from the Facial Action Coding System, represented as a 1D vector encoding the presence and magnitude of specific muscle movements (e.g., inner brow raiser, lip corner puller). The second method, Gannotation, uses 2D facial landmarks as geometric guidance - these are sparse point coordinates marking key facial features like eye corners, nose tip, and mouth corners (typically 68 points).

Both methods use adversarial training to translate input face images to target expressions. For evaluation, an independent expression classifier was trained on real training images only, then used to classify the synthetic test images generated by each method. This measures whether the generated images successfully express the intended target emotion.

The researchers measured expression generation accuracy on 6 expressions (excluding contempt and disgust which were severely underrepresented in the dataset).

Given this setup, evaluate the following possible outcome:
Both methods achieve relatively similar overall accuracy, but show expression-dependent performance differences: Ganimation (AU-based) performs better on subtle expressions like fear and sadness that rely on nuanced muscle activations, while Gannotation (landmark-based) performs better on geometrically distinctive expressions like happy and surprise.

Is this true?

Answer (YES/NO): NO